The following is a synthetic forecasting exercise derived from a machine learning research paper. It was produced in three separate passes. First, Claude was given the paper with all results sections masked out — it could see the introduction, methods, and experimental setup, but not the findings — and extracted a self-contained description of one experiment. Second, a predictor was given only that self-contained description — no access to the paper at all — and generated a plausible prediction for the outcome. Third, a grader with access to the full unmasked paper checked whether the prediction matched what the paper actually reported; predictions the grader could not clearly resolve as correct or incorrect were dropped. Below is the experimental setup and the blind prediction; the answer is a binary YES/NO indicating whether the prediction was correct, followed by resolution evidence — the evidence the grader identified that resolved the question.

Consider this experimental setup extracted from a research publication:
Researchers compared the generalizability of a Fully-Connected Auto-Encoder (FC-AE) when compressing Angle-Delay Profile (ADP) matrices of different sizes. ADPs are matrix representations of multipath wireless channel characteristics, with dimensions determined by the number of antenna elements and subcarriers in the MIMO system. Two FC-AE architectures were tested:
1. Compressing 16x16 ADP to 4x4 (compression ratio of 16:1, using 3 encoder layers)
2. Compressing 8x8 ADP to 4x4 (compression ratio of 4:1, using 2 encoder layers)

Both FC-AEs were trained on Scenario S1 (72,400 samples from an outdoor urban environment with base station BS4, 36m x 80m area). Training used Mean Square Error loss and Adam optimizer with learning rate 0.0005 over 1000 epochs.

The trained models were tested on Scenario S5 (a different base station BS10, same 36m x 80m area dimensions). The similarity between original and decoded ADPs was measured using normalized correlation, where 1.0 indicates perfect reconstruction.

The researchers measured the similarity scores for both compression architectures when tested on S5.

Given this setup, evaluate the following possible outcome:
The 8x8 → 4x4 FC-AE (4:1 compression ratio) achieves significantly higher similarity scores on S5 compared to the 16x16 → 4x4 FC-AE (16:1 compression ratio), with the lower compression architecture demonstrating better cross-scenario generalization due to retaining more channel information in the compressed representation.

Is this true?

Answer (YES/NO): YES